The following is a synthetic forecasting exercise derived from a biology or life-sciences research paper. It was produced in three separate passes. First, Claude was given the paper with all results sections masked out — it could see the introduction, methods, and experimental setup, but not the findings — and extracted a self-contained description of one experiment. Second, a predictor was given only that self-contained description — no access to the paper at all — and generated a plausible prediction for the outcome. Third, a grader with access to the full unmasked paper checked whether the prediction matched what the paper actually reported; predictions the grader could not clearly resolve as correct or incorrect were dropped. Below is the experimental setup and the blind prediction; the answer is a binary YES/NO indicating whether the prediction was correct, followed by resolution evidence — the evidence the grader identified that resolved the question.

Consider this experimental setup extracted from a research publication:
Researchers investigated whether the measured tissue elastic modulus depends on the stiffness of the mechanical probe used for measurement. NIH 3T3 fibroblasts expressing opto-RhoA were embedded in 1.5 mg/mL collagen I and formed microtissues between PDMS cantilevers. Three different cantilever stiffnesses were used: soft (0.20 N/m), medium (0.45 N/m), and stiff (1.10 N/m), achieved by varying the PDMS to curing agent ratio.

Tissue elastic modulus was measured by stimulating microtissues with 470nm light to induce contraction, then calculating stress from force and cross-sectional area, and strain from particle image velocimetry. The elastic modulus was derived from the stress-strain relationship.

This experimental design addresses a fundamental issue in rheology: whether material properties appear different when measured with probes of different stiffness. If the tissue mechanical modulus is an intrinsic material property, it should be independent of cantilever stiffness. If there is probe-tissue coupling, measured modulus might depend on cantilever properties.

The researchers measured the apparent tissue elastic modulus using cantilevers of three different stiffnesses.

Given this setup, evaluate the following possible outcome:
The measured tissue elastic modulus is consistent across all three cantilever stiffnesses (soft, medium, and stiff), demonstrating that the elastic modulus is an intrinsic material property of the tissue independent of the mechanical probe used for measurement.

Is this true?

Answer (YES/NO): NO